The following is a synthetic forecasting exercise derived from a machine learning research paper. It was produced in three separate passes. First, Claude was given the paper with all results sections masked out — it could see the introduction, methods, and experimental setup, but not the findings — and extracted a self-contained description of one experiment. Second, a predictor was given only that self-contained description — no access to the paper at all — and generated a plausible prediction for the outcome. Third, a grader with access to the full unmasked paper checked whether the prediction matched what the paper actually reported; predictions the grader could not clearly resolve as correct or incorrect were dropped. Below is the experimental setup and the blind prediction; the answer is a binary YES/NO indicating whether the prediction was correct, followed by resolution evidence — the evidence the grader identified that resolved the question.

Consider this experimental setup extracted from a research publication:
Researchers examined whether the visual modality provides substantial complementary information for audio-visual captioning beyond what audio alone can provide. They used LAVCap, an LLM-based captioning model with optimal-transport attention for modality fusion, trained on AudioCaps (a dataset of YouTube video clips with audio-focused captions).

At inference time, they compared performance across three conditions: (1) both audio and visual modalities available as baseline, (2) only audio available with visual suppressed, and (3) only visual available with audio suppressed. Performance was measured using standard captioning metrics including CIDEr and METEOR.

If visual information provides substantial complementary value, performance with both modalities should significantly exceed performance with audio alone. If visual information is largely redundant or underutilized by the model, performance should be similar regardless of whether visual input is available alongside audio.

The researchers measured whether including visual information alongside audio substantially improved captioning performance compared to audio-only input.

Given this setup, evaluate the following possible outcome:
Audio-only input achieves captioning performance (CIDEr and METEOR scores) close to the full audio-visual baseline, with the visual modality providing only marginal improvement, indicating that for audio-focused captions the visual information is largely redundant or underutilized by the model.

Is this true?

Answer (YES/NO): YES